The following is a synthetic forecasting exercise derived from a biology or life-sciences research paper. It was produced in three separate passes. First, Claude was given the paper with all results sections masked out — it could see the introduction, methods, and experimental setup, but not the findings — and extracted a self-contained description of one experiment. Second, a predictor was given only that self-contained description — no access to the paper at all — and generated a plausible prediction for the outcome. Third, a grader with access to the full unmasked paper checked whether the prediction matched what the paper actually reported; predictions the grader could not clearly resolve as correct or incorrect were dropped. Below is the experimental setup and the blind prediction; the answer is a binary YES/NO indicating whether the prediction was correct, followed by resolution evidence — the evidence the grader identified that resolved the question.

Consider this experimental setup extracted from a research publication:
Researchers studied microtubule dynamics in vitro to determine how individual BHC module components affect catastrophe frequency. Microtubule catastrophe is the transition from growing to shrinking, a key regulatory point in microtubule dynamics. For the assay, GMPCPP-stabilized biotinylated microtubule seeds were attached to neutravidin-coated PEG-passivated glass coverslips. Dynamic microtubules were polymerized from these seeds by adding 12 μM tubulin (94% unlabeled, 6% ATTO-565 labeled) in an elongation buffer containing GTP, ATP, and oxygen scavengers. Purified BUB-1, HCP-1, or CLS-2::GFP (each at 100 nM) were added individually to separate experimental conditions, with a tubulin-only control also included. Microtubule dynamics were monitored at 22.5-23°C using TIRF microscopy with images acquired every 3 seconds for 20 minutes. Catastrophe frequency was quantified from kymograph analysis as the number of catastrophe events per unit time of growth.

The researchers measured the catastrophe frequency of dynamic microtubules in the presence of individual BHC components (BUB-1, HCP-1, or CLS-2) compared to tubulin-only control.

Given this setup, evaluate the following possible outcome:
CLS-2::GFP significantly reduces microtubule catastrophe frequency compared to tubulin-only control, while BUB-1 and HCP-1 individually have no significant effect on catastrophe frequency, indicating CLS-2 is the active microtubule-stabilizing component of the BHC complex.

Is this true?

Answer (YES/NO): YES